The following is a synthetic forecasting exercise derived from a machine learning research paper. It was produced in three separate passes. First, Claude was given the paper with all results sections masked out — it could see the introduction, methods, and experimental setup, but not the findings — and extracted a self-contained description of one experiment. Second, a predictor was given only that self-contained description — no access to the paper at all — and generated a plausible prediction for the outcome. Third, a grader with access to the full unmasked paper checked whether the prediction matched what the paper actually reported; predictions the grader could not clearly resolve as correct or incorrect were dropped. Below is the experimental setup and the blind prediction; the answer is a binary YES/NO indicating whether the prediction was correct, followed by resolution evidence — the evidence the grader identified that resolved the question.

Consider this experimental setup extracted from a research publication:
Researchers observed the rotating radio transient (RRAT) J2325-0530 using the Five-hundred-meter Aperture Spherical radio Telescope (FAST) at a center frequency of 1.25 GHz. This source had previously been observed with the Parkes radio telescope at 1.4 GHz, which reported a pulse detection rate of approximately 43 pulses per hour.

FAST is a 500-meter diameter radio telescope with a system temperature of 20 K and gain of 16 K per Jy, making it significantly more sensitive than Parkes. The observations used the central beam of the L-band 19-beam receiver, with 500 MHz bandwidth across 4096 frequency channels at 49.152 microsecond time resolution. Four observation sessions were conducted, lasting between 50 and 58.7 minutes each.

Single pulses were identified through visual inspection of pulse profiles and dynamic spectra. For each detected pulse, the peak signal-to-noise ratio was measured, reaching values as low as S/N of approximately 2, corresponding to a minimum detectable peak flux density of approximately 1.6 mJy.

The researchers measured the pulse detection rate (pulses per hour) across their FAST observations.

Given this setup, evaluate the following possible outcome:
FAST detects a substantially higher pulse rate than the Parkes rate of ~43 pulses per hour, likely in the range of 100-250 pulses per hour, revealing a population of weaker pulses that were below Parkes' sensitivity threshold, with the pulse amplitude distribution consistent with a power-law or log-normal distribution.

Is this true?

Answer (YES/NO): NO